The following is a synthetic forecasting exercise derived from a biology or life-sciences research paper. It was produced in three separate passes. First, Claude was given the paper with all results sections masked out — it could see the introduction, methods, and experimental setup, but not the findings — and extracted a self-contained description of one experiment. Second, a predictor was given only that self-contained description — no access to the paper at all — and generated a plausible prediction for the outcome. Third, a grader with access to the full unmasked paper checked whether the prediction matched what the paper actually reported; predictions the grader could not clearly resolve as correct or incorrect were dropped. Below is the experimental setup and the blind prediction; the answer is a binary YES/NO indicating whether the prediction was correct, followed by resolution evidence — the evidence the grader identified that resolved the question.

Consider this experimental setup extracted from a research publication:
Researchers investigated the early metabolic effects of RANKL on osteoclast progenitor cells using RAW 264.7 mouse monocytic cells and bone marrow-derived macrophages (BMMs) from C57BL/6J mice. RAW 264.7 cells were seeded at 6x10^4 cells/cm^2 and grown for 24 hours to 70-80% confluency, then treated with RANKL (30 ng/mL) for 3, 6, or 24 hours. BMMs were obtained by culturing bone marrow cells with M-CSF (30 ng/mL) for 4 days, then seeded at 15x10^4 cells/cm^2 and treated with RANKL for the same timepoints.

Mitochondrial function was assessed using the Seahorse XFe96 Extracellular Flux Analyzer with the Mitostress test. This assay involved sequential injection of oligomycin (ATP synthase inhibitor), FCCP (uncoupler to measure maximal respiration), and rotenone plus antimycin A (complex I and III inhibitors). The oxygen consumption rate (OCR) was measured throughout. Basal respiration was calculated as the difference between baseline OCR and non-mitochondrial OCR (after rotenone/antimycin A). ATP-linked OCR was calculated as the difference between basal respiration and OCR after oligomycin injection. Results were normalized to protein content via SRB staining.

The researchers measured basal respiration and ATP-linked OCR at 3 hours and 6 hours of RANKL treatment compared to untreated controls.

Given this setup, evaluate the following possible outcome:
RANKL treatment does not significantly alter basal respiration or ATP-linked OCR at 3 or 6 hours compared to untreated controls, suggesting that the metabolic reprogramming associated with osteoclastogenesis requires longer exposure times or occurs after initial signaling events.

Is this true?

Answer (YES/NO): NO